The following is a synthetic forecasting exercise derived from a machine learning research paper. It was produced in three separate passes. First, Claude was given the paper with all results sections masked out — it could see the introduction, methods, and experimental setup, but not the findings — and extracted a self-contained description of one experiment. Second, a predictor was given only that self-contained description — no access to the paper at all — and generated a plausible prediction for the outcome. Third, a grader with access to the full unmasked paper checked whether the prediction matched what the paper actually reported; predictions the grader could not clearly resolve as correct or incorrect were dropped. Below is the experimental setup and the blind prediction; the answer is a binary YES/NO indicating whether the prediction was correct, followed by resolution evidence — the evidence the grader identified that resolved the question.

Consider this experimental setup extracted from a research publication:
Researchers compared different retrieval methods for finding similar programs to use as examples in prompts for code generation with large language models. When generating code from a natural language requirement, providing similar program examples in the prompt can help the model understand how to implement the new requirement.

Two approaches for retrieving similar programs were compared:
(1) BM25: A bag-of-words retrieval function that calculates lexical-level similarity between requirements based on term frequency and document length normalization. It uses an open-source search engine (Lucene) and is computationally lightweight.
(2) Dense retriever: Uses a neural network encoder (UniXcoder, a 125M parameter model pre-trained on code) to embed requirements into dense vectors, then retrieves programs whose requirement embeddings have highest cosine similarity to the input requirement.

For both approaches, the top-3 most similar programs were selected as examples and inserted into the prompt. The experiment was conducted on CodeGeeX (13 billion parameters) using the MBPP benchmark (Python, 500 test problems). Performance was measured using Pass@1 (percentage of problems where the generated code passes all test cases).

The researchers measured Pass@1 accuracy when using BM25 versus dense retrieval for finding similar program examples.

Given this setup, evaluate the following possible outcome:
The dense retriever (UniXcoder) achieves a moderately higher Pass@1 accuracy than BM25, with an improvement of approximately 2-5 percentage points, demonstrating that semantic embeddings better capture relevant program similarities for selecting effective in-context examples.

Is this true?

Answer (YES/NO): NO